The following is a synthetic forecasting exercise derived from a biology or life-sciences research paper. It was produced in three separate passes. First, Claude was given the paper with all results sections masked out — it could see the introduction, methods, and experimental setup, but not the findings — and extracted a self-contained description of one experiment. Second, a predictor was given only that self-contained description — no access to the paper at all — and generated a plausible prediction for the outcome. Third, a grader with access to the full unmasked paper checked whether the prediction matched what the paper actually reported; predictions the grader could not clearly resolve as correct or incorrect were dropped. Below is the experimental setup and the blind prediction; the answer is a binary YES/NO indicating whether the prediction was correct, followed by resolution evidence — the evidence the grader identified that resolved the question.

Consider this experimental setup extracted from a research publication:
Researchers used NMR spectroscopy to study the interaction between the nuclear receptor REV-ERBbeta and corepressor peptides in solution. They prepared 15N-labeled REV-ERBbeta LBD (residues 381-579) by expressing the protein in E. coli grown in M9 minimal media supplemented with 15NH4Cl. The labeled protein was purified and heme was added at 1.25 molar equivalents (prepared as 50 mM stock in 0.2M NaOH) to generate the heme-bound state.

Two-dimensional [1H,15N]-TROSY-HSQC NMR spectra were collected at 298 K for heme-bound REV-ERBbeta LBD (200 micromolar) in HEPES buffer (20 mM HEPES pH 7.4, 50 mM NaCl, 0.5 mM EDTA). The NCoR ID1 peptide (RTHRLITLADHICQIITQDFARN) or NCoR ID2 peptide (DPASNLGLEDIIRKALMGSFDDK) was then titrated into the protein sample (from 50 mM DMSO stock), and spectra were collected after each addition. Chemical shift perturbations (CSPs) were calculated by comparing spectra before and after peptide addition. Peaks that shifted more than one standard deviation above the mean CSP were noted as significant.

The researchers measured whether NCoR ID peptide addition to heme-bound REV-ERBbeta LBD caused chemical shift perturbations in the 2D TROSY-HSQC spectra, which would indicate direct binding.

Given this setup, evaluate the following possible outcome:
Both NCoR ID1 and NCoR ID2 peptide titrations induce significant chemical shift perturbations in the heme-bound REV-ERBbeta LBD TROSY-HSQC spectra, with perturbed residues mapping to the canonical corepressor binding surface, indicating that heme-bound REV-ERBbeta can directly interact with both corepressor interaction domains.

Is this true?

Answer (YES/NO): YES